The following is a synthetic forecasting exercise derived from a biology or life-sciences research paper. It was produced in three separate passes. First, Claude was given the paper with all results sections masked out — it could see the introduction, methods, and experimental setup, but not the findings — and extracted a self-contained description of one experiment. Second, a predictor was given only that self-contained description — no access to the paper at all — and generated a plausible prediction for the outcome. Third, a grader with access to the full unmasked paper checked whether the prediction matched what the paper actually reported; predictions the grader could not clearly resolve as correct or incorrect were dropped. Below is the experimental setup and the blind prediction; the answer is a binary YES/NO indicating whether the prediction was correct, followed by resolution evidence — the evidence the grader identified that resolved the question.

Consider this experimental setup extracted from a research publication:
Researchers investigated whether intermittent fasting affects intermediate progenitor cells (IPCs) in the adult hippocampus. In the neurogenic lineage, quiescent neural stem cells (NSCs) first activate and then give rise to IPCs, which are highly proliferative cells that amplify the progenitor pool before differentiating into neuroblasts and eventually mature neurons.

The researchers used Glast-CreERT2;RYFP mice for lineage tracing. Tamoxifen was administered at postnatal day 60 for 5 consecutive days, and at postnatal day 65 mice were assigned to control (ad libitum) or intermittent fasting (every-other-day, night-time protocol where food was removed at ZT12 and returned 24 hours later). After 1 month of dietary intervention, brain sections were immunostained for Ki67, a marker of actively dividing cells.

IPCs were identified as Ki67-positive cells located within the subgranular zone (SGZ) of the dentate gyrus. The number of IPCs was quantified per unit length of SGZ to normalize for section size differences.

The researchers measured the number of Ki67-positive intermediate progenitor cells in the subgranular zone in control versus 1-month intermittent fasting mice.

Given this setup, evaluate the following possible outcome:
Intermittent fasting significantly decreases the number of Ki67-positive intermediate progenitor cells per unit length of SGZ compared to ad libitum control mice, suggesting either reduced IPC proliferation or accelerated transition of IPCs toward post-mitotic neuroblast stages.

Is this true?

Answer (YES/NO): NO